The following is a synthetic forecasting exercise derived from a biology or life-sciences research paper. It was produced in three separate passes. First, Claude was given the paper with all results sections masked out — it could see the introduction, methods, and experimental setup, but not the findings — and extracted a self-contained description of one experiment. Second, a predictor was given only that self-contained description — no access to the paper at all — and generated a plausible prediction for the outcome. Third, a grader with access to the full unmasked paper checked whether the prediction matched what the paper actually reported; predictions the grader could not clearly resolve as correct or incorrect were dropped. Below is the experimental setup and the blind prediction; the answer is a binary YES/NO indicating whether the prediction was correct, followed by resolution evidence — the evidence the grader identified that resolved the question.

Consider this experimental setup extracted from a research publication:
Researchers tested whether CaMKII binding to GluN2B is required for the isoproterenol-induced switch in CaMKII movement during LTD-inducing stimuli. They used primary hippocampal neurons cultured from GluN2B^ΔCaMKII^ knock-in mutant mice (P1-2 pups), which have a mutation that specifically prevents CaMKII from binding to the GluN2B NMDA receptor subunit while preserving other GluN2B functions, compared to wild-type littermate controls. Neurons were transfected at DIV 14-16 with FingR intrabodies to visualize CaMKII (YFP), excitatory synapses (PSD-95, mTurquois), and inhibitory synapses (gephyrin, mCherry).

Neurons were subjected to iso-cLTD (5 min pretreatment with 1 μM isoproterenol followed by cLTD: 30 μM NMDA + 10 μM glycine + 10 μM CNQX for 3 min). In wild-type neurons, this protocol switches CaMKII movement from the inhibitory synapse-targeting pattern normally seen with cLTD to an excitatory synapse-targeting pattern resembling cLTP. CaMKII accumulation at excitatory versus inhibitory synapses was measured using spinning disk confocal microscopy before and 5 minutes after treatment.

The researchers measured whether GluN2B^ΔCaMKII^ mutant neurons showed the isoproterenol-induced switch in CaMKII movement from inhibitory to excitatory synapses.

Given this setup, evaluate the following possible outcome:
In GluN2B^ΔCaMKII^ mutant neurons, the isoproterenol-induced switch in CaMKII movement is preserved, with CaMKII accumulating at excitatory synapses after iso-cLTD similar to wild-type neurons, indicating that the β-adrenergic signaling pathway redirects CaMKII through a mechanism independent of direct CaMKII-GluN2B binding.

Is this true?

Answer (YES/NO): NO